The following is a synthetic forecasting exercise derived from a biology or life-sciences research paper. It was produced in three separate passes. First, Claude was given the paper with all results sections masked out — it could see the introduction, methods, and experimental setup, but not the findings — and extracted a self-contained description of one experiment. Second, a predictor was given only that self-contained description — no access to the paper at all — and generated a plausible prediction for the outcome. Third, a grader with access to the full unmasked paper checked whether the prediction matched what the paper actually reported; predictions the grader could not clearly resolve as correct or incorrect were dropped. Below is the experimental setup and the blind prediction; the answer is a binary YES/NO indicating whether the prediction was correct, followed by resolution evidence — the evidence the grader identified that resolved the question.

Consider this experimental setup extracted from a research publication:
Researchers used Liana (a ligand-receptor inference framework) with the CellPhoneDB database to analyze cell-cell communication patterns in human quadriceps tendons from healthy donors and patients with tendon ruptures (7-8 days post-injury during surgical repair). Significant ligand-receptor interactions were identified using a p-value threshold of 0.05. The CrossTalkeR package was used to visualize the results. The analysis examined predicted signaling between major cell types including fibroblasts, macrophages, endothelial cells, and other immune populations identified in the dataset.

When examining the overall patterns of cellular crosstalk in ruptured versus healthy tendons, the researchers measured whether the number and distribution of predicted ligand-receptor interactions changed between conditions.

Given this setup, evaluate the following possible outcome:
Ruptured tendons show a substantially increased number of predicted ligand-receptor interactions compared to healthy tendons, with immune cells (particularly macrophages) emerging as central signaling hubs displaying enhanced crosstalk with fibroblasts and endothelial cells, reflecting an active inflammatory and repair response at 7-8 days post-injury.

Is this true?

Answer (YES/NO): NO